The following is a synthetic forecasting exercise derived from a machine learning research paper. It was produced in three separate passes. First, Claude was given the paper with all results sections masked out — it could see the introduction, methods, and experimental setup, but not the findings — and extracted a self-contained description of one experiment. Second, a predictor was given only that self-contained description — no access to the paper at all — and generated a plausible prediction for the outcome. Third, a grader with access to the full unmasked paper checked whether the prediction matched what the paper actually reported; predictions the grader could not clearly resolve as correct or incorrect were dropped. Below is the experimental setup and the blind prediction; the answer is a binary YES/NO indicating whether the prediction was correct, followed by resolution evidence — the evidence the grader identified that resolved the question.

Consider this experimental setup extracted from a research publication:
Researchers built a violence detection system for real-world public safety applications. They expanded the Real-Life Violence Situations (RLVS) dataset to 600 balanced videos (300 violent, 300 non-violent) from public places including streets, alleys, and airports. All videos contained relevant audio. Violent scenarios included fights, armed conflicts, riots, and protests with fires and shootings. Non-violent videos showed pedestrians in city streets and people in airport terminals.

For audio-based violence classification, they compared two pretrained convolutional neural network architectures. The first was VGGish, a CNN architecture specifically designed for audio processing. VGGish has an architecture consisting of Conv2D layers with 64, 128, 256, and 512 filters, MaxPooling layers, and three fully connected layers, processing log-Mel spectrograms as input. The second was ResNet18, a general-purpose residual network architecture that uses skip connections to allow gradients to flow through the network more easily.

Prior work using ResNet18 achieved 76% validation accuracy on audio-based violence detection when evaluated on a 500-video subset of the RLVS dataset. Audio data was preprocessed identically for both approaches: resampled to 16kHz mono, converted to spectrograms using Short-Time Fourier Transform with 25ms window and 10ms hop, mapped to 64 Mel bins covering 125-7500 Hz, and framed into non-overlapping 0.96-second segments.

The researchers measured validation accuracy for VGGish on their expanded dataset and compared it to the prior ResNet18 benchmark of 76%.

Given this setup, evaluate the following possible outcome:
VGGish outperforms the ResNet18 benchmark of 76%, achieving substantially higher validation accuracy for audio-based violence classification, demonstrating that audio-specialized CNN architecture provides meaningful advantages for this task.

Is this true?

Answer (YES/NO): YES